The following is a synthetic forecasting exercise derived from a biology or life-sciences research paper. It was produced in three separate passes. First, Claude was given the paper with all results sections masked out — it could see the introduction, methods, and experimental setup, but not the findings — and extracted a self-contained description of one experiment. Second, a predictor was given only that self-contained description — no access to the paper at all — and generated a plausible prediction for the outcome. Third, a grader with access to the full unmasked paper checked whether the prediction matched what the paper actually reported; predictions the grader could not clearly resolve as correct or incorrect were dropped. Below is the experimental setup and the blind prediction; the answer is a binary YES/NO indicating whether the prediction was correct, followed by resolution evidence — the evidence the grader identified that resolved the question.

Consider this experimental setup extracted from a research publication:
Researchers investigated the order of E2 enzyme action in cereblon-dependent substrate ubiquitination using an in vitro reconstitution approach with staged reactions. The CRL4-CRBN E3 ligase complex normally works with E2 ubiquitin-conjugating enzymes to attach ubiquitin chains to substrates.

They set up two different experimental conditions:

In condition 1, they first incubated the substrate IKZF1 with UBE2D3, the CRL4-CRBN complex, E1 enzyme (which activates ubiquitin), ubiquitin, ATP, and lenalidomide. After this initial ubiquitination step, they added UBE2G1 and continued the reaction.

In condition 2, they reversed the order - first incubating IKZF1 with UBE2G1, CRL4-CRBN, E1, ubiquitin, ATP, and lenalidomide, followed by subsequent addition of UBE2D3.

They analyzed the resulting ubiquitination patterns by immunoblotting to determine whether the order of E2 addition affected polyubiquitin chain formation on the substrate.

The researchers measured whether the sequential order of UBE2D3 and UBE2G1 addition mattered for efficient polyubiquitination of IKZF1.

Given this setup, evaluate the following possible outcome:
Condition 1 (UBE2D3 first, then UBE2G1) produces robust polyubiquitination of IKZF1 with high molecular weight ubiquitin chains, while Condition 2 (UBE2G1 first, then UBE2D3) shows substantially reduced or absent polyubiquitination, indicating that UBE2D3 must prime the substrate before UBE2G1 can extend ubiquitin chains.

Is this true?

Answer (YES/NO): YES